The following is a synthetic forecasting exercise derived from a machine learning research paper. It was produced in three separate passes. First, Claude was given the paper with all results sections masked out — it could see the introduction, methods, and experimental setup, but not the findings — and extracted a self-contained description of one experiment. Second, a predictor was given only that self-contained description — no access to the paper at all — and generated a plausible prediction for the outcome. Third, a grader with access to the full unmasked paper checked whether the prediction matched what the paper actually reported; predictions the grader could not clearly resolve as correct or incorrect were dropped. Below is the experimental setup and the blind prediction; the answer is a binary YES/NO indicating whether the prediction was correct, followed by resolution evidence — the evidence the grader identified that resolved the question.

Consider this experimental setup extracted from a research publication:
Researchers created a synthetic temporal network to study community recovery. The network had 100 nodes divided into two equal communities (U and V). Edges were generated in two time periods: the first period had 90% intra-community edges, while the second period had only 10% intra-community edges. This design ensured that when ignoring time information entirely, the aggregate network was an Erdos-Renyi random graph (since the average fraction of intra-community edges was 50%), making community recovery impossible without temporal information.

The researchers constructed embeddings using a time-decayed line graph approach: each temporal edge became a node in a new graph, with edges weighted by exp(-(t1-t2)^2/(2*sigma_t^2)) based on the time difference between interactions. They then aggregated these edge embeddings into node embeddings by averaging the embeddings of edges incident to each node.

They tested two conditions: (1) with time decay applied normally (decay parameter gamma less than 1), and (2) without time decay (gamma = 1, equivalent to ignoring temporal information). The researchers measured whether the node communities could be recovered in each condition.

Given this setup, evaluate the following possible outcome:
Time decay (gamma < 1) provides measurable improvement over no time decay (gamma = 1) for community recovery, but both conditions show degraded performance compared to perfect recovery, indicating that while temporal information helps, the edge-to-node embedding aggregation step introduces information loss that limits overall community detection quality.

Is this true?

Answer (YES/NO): NO